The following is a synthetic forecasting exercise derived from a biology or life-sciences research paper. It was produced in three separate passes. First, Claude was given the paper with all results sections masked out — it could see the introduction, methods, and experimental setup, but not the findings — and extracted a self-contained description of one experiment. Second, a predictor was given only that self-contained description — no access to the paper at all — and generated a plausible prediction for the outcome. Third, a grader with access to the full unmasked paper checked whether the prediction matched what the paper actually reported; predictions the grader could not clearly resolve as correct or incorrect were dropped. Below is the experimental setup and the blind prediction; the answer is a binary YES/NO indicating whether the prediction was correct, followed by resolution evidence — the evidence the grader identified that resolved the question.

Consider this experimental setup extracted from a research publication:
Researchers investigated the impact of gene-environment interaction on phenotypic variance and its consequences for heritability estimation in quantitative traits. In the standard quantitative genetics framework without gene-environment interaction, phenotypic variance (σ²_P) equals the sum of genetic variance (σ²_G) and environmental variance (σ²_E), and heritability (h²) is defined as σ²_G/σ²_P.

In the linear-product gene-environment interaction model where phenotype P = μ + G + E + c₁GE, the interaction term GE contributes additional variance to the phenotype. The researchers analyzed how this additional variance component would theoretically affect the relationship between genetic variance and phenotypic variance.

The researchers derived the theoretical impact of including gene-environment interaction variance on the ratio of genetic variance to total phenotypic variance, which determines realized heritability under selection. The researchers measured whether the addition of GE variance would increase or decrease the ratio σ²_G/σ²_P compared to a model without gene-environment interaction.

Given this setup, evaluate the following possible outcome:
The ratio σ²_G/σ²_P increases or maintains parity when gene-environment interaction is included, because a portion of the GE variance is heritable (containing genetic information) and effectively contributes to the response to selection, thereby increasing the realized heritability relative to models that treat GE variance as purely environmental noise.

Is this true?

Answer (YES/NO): NO